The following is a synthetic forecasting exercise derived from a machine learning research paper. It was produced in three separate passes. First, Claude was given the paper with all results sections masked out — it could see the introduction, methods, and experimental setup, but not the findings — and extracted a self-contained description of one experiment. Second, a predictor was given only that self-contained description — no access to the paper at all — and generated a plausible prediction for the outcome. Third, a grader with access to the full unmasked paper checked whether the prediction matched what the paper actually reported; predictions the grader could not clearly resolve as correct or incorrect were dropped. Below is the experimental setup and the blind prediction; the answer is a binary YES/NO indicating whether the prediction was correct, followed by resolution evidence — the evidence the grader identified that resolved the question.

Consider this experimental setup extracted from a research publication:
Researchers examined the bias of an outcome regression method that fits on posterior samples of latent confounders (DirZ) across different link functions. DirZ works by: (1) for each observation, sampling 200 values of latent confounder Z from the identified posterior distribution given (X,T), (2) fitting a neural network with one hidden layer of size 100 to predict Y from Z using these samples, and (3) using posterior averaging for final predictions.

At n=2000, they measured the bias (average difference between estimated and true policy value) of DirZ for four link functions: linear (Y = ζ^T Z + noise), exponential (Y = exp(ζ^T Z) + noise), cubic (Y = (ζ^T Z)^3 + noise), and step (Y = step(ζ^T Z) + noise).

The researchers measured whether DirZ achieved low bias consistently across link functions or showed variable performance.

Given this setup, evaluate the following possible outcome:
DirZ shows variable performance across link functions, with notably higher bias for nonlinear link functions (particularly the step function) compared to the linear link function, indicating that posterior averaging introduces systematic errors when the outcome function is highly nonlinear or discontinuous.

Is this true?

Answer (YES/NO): NO